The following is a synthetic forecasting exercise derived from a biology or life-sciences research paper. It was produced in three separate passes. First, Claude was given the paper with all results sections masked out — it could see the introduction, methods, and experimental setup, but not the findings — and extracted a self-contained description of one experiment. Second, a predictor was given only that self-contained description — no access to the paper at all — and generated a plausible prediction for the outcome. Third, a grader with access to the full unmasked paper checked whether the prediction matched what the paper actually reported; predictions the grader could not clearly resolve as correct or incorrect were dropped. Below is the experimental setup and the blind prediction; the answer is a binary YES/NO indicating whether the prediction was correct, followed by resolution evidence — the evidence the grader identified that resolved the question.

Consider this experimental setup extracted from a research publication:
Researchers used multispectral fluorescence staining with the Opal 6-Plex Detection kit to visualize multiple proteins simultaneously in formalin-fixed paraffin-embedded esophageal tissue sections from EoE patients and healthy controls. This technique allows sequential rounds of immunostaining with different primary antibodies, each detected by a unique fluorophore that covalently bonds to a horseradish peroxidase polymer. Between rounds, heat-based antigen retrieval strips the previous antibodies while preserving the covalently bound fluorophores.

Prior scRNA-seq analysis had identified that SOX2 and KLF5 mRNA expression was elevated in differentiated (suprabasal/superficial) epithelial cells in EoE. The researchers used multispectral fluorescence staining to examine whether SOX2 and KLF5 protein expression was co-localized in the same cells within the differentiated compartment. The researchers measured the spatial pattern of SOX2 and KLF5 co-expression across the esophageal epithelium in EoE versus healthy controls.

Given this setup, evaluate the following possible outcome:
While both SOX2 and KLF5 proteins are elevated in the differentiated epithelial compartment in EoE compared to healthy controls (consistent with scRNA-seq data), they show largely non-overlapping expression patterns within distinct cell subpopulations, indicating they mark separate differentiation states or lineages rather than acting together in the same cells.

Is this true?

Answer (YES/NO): NO